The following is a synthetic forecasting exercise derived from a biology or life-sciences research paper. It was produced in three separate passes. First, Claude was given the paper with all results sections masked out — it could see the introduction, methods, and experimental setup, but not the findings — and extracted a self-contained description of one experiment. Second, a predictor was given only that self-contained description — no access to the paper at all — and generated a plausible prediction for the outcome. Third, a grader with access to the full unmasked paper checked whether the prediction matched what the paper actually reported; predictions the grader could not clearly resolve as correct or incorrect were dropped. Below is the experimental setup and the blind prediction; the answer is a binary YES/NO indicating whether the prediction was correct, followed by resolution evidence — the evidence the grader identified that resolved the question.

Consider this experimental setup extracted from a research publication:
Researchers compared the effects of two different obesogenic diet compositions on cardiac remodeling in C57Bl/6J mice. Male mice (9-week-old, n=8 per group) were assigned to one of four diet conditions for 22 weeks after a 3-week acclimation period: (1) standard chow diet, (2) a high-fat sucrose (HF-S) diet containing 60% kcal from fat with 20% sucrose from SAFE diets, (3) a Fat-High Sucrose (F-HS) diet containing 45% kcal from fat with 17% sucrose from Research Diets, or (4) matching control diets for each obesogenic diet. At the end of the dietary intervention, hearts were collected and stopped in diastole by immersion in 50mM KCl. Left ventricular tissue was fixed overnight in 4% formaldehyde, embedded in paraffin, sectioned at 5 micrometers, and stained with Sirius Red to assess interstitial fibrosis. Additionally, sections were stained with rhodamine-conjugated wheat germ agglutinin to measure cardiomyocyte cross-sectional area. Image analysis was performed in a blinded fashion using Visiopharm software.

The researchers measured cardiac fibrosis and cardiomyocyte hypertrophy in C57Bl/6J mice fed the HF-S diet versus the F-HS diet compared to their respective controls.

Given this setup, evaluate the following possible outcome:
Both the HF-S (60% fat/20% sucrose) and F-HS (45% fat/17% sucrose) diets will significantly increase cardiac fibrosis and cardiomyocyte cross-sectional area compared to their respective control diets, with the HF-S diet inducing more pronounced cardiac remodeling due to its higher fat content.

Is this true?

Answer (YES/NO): NO